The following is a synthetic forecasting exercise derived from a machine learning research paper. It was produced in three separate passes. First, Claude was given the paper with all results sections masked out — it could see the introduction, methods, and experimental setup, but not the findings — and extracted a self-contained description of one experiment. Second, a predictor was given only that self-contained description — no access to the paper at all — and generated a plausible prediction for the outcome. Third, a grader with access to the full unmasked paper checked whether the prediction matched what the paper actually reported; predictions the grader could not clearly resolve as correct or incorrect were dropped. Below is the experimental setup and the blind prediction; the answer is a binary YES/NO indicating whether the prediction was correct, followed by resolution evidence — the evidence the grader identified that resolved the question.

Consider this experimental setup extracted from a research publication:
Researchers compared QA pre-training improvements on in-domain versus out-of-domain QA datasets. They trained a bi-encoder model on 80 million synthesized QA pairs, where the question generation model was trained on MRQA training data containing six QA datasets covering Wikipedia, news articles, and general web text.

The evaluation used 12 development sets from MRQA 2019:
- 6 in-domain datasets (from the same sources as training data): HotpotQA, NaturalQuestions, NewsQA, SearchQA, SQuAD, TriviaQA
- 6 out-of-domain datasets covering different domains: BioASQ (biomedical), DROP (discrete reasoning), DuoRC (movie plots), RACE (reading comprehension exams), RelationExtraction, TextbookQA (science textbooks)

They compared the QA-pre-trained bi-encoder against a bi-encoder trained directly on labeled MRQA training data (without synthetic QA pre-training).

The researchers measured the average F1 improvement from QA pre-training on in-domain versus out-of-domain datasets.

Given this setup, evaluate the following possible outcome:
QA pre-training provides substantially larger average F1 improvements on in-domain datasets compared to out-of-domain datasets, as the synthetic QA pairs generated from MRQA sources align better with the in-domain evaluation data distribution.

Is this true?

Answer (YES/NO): NO